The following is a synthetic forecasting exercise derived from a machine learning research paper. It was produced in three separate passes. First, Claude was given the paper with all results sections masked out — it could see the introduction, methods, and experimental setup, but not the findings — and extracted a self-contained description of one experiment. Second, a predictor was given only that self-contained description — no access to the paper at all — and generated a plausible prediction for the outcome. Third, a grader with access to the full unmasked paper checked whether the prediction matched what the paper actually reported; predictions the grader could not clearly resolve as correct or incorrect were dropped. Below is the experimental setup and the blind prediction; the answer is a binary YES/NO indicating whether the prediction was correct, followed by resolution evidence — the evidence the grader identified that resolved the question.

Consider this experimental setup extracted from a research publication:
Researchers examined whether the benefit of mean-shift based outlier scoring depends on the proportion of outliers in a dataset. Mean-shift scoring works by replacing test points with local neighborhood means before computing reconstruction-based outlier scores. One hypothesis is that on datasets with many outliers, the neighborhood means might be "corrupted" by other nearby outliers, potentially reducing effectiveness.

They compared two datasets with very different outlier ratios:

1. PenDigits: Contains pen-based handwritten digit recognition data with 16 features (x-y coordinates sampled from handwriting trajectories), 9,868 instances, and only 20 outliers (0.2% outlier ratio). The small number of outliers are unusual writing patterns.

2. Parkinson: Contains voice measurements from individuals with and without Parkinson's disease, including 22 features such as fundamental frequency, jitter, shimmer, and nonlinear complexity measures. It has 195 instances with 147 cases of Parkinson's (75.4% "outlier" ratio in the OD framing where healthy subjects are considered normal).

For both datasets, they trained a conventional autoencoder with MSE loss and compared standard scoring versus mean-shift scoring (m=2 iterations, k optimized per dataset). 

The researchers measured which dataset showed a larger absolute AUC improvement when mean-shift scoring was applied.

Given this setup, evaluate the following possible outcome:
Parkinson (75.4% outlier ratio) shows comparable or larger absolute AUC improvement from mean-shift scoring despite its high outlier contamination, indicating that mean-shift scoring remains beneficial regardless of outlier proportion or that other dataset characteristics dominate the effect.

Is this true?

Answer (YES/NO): YES